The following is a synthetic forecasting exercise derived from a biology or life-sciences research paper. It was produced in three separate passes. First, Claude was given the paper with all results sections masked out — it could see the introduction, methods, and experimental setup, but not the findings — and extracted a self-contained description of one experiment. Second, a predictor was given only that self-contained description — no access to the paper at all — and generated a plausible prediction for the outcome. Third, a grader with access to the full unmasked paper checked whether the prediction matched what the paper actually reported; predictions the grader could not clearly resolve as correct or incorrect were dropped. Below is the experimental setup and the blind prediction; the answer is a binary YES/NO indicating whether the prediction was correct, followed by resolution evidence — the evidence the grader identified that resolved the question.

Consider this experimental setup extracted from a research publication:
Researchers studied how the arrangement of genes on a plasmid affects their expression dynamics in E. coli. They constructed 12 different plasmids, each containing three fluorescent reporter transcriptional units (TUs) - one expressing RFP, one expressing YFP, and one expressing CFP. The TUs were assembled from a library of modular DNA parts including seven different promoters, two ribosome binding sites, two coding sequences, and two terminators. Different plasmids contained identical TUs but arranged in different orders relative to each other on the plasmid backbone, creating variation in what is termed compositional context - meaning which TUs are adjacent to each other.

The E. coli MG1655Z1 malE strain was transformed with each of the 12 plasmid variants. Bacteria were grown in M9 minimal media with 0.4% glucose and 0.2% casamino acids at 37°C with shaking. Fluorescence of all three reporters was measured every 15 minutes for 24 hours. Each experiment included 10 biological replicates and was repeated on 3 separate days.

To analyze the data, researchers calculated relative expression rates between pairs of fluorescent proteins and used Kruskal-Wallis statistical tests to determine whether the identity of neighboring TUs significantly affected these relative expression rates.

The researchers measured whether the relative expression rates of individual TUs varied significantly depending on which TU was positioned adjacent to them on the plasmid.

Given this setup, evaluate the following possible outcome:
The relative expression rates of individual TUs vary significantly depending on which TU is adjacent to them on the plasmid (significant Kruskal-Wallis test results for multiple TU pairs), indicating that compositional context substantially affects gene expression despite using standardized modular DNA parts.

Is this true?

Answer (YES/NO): NO